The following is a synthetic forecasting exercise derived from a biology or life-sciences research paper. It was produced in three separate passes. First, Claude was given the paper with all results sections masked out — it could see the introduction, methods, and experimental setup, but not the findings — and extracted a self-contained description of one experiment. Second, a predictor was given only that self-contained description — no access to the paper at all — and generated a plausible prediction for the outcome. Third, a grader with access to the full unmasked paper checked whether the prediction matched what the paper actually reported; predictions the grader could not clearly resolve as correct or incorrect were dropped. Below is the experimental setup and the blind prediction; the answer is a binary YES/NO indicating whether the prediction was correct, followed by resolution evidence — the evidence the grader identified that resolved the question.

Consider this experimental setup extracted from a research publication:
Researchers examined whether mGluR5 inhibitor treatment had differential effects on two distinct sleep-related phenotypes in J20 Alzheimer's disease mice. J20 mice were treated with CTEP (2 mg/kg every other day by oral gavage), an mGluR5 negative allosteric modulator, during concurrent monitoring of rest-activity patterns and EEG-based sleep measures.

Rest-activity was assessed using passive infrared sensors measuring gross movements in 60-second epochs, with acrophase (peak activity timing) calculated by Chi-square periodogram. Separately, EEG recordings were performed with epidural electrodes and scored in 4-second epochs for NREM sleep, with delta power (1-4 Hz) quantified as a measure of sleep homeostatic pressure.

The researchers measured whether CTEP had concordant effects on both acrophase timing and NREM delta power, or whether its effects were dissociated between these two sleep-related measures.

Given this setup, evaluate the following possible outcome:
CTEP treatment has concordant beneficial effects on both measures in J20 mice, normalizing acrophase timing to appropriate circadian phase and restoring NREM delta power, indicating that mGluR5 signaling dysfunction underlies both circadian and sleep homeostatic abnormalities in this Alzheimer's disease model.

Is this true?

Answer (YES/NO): NO